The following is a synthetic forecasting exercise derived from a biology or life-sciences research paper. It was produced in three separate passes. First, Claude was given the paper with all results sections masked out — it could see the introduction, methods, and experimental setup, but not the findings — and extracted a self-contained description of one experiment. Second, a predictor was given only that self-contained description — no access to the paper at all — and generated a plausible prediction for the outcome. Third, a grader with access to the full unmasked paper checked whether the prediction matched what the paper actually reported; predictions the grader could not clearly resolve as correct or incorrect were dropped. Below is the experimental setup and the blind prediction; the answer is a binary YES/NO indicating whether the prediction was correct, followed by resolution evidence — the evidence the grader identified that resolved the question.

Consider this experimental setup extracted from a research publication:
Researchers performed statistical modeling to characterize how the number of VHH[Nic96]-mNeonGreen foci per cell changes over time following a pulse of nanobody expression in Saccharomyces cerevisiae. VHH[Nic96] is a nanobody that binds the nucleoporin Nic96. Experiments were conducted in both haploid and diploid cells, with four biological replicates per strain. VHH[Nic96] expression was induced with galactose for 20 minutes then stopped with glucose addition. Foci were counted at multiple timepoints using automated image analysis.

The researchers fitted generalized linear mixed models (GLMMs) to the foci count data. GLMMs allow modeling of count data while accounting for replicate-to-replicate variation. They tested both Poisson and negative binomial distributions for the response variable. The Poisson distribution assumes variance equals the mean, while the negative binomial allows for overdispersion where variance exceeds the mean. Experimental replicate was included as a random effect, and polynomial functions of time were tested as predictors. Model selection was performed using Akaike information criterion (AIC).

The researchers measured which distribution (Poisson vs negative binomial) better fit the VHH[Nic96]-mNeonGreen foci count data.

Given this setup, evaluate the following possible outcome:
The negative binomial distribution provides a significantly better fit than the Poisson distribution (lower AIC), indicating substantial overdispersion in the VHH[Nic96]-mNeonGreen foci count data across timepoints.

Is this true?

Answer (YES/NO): YES